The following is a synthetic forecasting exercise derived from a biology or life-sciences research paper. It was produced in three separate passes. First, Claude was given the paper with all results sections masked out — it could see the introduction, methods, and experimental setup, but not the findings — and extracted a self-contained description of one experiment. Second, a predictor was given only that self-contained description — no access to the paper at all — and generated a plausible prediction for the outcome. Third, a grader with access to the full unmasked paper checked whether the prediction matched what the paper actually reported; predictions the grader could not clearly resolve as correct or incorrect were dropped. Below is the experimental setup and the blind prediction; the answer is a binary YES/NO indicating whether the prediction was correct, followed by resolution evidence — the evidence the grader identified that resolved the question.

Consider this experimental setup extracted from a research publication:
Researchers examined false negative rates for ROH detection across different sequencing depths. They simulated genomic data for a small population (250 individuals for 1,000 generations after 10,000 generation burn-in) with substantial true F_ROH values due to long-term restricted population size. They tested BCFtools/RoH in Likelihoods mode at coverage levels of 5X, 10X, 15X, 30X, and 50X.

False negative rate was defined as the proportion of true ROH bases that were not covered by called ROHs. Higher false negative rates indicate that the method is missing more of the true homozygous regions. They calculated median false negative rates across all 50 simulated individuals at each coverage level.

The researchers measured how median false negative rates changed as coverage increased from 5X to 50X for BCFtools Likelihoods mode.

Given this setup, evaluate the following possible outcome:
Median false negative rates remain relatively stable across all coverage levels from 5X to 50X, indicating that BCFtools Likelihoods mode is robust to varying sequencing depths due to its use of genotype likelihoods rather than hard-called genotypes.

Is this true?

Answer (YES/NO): NO